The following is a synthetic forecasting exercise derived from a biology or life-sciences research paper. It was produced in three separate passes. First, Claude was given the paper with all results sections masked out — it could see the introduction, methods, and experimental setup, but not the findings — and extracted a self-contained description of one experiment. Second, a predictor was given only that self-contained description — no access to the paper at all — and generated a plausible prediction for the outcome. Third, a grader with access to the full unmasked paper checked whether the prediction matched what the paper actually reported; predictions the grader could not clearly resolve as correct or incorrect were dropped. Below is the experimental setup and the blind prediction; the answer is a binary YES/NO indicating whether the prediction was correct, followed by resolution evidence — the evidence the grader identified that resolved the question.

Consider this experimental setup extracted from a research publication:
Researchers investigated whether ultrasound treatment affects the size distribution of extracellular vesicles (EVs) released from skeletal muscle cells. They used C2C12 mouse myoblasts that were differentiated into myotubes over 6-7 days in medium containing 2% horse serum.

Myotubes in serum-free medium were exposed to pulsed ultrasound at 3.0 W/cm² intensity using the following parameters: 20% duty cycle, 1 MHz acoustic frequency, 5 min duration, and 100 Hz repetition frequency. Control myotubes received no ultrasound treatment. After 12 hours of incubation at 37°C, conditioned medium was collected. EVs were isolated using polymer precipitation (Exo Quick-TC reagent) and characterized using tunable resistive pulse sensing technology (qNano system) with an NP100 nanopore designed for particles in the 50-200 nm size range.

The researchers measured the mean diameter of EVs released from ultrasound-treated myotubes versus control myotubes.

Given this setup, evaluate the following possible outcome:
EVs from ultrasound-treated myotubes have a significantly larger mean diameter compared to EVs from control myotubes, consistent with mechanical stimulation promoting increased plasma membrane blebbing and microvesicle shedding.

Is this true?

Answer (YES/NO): NO